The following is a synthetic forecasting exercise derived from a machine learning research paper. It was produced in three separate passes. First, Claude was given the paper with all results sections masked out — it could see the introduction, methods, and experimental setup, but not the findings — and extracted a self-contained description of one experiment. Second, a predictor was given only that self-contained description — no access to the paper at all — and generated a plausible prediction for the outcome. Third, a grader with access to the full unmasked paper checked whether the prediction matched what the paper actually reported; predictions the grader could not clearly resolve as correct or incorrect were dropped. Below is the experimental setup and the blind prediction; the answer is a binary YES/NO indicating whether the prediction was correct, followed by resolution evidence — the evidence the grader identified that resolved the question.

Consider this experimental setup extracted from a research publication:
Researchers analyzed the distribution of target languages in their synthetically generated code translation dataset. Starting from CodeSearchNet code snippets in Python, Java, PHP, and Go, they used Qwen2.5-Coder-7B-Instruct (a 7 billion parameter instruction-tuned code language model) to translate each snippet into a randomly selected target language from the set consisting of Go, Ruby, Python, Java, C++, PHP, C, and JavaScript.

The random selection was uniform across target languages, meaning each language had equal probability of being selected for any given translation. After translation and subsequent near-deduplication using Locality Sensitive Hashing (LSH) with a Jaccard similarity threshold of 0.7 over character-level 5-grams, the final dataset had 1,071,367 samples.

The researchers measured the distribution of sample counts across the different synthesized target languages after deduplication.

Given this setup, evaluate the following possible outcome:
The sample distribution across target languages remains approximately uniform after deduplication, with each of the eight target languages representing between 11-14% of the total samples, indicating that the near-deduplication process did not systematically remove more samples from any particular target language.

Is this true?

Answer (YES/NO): NO